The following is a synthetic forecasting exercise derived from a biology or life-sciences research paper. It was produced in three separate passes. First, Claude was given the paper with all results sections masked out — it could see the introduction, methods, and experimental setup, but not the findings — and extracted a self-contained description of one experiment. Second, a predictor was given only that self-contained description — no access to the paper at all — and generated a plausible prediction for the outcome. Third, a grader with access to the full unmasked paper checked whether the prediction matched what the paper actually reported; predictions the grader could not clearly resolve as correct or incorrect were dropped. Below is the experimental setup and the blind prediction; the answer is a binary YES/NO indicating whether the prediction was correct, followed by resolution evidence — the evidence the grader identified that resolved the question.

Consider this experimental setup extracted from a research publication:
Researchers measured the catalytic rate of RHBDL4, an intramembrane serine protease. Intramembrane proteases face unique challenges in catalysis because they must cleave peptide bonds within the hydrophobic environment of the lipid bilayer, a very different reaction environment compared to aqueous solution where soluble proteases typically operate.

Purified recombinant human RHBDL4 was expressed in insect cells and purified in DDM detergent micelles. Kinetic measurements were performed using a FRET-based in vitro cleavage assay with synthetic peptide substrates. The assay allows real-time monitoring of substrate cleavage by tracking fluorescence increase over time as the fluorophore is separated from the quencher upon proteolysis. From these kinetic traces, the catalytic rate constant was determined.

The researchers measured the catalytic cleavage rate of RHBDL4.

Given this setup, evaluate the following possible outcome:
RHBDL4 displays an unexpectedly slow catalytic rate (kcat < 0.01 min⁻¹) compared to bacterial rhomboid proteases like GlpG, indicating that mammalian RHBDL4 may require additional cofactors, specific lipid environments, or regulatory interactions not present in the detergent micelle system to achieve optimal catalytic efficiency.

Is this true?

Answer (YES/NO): NO